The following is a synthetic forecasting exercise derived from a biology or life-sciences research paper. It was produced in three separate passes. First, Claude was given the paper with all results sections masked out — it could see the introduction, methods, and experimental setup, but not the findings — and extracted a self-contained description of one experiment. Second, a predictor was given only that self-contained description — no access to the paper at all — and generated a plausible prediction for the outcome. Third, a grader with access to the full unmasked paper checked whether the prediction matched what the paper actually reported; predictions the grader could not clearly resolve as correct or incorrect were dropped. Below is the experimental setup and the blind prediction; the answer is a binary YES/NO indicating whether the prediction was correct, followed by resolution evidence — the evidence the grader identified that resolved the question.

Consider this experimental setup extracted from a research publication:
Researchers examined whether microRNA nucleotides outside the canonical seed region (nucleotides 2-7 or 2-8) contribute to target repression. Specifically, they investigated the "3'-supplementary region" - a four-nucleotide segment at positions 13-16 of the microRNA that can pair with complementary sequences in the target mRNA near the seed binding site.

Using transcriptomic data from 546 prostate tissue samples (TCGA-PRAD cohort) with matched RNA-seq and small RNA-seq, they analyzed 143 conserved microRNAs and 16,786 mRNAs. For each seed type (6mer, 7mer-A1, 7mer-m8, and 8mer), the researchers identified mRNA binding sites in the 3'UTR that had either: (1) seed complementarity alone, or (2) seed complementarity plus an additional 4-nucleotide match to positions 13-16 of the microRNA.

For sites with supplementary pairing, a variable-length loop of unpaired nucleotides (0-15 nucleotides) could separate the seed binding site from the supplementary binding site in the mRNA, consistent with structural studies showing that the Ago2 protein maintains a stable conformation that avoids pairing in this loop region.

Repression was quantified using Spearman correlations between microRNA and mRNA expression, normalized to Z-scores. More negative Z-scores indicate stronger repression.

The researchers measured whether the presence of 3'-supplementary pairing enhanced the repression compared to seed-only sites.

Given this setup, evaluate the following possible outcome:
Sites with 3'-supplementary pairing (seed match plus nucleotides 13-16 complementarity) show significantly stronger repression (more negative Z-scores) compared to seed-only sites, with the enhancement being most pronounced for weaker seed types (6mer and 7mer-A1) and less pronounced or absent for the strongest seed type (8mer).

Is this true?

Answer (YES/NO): NO